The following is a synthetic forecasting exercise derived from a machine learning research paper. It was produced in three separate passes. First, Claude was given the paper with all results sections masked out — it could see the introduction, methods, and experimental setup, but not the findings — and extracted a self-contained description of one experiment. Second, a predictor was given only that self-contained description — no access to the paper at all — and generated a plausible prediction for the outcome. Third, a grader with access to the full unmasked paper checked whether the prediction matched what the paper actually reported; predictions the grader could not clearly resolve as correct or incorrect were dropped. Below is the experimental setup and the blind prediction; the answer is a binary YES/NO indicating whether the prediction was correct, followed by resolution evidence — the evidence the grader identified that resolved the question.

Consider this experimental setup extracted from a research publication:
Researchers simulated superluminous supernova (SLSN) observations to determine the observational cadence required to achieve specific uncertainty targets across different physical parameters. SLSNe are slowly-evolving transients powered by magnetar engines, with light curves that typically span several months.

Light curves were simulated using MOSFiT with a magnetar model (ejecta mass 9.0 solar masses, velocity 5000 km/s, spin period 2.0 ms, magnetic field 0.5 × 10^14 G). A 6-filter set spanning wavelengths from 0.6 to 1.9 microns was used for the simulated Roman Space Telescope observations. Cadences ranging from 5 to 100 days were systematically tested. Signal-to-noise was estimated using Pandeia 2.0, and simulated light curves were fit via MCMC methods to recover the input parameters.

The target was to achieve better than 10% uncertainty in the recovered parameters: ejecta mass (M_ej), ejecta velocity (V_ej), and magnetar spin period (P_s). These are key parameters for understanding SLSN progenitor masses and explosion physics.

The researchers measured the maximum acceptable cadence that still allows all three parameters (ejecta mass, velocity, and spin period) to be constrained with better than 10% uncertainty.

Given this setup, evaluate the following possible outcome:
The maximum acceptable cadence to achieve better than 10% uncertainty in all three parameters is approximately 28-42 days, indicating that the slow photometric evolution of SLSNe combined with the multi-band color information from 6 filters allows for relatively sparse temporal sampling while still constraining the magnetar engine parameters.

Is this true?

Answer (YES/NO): NO